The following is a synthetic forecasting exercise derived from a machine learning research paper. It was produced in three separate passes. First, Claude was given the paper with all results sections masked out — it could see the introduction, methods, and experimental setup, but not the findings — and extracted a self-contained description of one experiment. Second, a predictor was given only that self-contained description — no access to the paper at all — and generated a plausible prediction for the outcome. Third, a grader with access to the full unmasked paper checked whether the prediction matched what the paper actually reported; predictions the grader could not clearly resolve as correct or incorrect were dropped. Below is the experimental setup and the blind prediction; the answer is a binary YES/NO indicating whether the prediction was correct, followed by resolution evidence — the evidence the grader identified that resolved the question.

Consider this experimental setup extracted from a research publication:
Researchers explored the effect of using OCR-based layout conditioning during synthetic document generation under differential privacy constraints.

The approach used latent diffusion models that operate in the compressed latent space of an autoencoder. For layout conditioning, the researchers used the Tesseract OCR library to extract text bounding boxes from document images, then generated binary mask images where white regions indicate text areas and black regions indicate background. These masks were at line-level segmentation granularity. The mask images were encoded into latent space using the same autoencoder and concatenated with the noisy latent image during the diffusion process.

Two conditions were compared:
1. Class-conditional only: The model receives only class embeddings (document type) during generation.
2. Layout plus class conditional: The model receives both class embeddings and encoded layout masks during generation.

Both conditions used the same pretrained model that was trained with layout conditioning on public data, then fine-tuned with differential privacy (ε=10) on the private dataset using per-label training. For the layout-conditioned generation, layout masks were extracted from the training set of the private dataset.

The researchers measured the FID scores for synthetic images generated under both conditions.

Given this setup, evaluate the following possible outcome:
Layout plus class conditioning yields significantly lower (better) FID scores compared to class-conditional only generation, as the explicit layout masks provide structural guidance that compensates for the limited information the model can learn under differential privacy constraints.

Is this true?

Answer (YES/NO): YES